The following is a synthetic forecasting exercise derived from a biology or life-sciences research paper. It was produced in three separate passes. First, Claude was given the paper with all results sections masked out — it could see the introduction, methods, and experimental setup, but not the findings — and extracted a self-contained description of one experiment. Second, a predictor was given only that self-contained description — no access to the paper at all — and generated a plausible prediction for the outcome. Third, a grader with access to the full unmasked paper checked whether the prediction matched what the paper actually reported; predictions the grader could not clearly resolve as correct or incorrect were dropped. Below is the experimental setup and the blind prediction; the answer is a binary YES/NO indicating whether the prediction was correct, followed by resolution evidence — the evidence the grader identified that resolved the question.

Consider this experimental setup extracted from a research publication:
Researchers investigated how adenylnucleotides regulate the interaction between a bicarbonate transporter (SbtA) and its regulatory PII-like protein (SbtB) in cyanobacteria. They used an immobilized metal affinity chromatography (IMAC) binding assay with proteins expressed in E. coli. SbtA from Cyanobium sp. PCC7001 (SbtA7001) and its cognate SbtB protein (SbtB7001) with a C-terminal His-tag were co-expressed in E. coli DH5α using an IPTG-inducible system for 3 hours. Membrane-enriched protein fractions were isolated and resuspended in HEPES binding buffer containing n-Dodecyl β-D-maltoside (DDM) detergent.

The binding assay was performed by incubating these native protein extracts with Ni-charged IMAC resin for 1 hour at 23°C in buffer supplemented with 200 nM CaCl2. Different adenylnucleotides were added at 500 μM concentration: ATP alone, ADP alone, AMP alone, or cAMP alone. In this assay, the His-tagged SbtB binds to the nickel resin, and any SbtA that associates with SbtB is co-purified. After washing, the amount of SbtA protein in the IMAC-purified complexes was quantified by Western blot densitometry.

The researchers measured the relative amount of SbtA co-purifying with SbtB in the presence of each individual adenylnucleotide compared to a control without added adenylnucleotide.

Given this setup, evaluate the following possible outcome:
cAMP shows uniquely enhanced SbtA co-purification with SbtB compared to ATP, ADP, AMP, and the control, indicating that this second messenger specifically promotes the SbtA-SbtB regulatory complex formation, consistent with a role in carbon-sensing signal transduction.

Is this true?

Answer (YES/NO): NO